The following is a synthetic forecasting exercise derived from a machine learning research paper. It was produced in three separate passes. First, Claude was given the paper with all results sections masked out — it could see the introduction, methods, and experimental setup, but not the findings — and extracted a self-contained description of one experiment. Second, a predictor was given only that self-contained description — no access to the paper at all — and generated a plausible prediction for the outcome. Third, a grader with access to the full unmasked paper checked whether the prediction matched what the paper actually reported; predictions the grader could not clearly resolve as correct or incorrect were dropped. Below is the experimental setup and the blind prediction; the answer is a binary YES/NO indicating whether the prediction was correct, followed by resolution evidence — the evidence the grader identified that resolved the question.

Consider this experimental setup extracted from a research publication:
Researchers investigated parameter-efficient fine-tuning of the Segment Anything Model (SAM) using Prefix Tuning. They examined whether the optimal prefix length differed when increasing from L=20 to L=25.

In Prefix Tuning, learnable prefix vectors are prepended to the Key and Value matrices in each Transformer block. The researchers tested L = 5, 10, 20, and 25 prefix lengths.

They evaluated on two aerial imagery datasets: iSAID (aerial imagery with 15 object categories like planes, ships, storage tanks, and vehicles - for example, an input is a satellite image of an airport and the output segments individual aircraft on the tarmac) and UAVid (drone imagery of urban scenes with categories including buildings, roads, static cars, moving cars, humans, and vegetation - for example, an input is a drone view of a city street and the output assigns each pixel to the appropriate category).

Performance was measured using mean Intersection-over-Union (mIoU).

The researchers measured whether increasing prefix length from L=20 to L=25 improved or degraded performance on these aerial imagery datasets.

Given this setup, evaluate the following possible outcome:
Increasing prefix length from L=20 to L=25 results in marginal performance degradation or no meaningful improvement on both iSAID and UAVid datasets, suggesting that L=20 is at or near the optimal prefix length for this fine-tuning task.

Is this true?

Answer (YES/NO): NO